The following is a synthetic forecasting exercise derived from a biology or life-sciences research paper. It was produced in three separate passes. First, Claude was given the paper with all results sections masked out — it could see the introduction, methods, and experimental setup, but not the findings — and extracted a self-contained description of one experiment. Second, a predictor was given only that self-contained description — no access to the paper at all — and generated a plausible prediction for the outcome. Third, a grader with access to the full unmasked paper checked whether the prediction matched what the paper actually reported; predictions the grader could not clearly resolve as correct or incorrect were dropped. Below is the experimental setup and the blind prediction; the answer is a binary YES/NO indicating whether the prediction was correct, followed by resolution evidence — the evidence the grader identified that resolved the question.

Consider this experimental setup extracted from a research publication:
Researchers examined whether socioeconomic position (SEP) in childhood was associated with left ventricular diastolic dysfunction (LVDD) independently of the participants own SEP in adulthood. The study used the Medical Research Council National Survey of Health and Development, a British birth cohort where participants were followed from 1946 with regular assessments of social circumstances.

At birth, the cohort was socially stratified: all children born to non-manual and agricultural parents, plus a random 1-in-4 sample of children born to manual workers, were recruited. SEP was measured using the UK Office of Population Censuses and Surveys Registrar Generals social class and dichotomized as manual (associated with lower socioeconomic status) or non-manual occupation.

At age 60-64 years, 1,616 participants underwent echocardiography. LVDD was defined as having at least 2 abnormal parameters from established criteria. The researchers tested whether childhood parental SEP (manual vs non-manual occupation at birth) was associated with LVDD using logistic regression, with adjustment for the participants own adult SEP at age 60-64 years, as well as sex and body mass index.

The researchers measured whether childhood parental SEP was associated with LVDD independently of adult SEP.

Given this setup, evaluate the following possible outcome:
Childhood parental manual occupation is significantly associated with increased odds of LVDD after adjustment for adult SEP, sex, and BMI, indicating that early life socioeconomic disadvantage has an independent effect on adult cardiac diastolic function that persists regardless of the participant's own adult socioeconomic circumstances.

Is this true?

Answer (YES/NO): YES